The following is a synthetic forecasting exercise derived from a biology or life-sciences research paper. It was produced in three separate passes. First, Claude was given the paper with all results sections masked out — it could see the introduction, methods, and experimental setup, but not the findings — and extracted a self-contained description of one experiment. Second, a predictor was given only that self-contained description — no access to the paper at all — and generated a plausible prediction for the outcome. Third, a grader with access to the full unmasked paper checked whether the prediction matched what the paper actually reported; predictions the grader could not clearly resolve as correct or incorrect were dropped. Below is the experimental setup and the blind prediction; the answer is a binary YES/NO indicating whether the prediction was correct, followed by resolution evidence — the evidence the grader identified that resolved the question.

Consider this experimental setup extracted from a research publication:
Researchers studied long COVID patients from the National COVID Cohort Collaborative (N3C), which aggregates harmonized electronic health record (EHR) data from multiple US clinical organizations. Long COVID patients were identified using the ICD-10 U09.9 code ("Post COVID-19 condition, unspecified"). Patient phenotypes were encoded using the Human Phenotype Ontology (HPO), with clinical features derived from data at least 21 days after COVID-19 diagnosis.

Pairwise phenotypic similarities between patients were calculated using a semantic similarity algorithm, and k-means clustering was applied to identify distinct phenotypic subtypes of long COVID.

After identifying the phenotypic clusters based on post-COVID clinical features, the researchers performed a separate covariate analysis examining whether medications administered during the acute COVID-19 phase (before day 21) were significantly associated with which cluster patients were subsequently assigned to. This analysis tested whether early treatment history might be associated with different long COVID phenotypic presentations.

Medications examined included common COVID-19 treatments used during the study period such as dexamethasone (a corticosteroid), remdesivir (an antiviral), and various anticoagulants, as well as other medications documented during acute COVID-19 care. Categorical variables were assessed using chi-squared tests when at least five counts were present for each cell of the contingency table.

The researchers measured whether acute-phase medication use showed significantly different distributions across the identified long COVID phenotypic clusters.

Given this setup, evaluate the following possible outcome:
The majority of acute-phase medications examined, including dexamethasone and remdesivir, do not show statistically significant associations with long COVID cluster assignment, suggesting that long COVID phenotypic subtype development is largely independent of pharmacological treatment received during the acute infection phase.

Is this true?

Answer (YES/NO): NO